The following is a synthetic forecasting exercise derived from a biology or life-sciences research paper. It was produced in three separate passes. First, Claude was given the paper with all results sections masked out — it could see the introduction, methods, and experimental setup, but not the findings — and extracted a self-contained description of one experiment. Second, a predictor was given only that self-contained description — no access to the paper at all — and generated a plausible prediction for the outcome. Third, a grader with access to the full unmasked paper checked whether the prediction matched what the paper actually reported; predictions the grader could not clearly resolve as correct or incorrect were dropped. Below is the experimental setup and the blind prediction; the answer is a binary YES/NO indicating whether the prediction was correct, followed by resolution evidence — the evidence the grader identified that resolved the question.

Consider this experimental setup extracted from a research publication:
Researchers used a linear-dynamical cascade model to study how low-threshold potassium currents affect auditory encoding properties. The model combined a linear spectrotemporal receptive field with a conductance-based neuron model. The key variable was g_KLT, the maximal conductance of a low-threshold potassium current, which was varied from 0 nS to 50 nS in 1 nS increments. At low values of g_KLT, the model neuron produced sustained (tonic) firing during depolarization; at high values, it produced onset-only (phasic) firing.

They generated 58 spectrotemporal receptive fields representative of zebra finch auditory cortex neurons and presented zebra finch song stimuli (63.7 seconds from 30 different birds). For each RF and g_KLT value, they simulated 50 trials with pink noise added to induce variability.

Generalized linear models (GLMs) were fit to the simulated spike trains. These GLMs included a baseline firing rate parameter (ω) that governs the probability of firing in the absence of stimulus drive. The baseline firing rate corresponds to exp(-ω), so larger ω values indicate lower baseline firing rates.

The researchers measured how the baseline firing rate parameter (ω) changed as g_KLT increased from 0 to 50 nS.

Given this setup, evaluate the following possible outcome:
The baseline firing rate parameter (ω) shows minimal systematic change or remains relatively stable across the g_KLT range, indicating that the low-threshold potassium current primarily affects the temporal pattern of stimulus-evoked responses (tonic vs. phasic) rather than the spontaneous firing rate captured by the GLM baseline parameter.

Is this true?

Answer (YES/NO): NO